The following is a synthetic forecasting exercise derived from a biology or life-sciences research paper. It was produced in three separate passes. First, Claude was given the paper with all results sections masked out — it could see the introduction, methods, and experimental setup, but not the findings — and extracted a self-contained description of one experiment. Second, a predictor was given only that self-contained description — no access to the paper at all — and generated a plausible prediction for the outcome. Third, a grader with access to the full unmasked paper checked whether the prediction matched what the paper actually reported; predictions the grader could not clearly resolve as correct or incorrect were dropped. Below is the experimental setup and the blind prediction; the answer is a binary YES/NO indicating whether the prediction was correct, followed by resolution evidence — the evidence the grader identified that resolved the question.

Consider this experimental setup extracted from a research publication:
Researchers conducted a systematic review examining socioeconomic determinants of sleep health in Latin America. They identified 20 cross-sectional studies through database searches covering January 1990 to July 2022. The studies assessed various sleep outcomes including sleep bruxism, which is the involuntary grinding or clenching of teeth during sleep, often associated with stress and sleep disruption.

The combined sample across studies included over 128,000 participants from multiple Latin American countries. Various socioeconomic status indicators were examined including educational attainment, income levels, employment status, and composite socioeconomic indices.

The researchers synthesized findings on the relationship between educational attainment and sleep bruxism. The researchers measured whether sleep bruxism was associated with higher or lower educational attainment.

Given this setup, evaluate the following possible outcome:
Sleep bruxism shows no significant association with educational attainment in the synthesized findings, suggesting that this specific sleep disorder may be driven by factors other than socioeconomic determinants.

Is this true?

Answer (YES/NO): NO